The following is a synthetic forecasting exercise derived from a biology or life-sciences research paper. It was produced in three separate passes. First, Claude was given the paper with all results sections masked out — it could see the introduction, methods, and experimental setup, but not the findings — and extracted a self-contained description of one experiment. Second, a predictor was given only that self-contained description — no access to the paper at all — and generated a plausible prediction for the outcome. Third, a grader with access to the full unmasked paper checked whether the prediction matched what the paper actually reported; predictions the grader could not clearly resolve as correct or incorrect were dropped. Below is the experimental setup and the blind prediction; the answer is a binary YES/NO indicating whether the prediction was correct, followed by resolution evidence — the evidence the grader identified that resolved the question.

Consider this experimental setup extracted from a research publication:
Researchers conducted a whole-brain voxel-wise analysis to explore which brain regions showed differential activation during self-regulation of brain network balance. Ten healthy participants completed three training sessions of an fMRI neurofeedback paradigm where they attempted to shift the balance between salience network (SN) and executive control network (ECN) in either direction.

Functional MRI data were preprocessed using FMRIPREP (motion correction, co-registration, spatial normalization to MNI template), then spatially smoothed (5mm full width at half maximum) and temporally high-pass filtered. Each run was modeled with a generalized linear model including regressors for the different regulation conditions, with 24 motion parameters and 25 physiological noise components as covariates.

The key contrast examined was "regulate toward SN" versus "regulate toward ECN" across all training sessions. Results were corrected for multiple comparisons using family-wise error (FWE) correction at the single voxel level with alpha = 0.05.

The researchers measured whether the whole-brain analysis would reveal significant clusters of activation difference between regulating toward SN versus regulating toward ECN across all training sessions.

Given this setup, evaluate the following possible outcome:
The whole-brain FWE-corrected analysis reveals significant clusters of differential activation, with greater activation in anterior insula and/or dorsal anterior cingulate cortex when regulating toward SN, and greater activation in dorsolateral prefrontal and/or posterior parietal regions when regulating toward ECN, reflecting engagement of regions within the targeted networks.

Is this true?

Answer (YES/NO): NO